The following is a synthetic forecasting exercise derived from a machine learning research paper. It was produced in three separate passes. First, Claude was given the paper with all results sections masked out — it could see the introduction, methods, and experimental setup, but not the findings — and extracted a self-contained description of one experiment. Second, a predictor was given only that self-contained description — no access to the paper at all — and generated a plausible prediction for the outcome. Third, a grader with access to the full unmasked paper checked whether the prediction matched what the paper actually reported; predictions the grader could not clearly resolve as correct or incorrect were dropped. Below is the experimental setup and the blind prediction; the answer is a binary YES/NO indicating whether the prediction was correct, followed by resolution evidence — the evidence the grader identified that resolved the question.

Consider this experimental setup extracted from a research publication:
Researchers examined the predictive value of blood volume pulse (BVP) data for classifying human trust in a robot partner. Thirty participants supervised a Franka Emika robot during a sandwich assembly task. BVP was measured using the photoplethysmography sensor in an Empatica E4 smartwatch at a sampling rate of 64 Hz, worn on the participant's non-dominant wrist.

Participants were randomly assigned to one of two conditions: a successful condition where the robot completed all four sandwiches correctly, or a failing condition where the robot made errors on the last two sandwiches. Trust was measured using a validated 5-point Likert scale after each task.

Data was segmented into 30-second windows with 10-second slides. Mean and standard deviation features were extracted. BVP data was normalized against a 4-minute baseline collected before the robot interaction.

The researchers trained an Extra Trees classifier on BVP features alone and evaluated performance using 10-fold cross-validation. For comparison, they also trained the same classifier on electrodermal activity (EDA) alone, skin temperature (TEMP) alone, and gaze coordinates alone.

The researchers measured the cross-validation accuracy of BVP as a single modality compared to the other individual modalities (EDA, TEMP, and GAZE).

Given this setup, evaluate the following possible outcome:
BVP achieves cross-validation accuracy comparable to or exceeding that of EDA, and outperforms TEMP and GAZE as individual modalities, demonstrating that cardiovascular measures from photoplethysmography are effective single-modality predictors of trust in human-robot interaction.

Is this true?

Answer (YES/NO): NO